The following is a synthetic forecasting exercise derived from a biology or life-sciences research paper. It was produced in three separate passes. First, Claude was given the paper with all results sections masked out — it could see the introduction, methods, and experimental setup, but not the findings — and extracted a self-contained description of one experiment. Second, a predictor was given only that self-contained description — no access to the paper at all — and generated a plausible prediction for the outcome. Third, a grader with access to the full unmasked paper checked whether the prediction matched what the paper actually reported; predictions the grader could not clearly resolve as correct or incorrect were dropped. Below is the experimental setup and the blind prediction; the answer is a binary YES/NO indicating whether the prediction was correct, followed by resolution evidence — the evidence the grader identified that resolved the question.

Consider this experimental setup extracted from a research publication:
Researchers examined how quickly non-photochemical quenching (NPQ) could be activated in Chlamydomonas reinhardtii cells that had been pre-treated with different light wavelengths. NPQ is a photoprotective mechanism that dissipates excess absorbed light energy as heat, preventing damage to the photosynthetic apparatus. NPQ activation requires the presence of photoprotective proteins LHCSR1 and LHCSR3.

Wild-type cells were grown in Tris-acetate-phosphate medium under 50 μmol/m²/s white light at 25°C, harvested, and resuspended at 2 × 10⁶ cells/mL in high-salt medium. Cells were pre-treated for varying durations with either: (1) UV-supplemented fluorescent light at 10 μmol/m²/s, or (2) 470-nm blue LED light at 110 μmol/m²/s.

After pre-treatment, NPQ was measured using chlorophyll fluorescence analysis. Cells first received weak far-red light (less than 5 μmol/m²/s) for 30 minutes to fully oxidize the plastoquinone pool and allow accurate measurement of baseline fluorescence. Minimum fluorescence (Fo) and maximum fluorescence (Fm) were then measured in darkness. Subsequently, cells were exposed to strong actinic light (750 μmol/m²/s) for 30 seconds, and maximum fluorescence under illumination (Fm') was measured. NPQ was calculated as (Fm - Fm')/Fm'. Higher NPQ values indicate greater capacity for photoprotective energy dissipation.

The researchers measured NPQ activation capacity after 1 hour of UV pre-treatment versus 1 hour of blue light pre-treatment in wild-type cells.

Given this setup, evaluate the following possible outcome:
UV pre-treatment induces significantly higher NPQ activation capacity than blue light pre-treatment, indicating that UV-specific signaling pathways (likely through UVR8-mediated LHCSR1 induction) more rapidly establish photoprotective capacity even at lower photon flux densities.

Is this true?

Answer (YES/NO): YES